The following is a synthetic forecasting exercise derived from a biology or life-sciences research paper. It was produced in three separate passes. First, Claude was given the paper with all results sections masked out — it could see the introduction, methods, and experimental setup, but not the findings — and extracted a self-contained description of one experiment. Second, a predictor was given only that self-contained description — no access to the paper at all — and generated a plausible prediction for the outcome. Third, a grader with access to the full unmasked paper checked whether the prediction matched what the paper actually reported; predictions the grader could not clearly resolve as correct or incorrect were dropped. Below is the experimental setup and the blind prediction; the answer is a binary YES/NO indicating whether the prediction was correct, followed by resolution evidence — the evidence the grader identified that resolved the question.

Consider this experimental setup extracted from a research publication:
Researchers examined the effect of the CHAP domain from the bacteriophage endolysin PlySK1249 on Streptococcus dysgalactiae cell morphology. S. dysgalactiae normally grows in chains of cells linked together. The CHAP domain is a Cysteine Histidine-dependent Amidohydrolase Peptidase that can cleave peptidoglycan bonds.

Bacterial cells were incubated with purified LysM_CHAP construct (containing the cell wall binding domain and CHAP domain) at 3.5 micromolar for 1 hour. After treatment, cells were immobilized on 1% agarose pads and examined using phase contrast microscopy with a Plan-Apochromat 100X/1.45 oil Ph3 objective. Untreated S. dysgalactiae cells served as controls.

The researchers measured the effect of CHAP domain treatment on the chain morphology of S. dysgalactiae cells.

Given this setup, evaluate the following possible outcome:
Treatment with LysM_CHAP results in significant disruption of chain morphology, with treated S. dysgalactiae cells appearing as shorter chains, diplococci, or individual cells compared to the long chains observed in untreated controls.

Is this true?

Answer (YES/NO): YES